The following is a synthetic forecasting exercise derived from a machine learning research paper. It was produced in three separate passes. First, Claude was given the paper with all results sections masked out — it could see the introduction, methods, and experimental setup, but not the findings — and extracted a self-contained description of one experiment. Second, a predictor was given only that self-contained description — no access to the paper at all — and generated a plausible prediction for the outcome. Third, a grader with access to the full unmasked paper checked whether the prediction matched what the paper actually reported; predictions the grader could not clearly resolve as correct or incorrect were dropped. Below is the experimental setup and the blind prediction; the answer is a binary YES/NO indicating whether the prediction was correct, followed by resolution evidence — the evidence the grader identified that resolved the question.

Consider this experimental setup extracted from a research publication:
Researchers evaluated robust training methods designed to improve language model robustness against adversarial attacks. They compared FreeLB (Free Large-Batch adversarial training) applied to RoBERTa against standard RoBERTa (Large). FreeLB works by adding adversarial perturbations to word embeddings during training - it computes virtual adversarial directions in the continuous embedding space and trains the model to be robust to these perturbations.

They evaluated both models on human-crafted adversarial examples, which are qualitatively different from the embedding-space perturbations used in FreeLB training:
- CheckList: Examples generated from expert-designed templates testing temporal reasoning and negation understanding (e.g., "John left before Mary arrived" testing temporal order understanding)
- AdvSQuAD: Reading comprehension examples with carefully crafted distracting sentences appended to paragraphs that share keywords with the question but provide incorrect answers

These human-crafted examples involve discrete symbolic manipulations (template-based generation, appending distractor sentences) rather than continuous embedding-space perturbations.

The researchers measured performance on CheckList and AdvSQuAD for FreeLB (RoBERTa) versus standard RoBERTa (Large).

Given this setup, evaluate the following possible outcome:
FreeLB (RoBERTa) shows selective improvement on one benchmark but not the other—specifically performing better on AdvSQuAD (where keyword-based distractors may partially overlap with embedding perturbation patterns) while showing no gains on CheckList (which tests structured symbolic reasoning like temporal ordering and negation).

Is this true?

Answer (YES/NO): NO